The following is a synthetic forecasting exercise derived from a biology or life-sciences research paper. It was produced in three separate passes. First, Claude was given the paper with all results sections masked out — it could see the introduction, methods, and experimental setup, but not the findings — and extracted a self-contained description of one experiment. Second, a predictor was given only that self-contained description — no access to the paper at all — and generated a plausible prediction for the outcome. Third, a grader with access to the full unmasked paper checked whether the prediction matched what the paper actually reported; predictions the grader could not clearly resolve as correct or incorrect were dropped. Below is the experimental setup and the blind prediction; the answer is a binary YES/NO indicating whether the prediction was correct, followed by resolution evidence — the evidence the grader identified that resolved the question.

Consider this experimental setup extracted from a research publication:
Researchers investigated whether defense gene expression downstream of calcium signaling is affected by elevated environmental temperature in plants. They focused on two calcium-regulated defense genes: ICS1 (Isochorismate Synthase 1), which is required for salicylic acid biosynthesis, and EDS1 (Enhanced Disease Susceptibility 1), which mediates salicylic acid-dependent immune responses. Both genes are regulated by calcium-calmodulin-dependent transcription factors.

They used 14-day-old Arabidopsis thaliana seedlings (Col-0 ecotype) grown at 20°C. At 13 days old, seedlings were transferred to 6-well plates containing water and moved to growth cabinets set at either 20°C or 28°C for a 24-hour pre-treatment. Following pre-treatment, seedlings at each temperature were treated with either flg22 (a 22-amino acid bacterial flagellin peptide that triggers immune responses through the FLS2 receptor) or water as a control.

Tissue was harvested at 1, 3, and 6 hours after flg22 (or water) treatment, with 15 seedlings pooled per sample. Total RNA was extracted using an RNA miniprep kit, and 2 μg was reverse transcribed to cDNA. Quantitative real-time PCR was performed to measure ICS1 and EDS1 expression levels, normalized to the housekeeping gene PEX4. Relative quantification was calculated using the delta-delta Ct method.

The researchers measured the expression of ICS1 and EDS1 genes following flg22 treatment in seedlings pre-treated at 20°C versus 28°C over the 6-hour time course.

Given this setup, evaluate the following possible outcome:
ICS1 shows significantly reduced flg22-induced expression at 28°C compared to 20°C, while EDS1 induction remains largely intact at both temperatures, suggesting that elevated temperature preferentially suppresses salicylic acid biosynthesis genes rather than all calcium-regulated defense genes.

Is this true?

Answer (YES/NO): NO